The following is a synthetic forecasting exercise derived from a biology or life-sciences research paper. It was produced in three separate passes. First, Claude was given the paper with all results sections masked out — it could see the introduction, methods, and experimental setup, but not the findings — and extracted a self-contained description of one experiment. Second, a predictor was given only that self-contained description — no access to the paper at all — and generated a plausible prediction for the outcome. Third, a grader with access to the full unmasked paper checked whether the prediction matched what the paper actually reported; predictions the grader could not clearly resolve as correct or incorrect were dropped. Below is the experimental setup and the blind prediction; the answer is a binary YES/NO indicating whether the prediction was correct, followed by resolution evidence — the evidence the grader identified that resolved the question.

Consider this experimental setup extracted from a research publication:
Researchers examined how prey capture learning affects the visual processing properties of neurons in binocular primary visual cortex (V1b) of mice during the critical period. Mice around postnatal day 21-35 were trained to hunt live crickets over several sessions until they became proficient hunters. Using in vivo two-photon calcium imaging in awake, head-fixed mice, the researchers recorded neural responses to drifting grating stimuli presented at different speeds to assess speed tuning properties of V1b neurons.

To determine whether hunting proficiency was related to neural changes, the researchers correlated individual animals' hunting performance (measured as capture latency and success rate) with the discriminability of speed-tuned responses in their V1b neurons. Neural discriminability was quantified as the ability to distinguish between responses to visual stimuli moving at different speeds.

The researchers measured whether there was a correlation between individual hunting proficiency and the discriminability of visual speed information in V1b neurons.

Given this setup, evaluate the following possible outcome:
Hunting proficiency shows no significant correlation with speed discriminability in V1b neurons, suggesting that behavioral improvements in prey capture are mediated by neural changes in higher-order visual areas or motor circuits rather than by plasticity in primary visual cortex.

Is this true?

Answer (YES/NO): NO